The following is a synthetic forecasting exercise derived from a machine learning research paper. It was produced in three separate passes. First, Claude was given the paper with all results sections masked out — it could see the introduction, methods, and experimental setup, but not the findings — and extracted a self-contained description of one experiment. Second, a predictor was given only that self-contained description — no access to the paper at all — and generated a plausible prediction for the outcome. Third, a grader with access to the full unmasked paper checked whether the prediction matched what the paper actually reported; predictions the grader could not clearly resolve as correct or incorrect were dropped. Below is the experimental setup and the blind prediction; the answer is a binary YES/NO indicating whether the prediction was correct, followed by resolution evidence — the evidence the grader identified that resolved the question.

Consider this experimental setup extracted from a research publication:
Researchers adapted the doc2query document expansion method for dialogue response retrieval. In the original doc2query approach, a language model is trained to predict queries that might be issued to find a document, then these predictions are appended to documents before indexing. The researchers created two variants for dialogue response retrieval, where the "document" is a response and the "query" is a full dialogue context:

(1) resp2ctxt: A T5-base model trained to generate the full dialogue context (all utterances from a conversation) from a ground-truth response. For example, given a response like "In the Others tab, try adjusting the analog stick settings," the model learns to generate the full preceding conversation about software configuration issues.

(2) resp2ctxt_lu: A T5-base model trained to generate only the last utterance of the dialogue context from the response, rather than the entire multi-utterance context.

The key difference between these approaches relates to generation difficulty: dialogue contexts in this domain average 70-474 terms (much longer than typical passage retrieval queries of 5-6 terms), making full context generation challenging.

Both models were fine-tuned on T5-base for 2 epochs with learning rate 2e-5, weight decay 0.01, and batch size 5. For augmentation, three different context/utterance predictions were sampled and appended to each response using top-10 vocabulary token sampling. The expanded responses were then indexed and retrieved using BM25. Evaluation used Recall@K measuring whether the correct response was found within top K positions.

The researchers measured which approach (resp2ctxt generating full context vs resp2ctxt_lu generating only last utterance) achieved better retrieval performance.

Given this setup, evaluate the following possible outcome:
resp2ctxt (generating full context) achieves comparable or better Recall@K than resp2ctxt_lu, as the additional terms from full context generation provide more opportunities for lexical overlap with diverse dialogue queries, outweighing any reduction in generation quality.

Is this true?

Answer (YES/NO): NO